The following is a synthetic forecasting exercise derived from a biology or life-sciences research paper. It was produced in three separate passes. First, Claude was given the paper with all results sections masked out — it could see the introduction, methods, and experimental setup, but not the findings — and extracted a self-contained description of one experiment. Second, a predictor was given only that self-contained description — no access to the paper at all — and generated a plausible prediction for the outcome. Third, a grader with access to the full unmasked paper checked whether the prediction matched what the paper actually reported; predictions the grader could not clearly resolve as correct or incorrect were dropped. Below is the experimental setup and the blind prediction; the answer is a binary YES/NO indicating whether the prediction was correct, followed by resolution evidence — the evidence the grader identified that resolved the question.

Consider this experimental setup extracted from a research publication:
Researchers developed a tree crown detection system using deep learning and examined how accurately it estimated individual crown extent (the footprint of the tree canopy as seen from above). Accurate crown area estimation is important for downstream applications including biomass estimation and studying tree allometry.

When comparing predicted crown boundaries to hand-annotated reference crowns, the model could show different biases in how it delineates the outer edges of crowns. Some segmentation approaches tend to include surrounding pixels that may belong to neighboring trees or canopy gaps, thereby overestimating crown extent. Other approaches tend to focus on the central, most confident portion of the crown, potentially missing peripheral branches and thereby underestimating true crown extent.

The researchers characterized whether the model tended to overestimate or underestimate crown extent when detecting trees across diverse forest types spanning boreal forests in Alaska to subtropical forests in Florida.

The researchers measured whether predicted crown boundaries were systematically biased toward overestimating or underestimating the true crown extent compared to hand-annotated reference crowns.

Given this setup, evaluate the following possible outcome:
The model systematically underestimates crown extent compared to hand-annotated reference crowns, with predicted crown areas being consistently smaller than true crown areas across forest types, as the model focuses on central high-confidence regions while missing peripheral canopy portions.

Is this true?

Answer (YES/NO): YES